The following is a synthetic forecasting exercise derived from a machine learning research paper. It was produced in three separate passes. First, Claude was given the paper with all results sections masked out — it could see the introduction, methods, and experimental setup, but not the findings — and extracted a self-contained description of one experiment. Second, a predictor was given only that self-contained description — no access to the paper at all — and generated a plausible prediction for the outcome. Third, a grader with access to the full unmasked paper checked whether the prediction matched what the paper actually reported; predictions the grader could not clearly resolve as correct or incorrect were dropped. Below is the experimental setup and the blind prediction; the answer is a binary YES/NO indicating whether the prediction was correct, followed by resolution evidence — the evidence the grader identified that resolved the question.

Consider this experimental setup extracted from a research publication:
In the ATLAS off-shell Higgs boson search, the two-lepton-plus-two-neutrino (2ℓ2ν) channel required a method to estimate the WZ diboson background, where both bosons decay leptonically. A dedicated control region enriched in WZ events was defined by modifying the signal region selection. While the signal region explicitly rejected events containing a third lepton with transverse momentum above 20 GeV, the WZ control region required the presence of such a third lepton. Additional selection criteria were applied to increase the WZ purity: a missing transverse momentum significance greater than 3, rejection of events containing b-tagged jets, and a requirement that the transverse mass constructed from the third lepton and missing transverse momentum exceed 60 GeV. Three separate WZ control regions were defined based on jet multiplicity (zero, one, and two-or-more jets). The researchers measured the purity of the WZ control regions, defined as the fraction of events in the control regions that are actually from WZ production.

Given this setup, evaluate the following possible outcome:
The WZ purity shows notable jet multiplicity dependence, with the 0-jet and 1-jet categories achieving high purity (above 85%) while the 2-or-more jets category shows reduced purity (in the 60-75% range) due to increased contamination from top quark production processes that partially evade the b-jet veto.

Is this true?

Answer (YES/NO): NO